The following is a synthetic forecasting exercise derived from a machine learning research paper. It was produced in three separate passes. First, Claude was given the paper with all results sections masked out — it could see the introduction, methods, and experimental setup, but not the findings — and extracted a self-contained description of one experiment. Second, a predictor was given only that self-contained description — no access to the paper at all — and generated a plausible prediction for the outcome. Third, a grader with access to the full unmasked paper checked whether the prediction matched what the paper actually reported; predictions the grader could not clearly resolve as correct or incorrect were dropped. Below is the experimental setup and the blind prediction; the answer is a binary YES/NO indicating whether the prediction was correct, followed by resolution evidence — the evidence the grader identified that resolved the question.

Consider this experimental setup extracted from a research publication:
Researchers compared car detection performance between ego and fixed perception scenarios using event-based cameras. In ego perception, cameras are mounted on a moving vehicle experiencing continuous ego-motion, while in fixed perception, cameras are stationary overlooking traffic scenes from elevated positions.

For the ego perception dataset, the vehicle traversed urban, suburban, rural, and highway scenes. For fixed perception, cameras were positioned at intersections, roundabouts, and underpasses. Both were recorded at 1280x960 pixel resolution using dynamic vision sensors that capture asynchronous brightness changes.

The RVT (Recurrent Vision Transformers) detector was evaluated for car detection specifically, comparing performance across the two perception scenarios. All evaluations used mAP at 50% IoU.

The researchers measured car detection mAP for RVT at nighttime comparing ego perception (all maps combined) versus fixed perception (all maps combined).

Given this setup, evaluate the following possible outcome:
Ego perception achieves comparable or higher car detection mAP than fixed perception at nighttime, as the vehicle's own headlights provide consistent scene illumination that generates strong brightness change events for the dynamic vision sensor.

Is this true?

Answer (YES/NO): NO